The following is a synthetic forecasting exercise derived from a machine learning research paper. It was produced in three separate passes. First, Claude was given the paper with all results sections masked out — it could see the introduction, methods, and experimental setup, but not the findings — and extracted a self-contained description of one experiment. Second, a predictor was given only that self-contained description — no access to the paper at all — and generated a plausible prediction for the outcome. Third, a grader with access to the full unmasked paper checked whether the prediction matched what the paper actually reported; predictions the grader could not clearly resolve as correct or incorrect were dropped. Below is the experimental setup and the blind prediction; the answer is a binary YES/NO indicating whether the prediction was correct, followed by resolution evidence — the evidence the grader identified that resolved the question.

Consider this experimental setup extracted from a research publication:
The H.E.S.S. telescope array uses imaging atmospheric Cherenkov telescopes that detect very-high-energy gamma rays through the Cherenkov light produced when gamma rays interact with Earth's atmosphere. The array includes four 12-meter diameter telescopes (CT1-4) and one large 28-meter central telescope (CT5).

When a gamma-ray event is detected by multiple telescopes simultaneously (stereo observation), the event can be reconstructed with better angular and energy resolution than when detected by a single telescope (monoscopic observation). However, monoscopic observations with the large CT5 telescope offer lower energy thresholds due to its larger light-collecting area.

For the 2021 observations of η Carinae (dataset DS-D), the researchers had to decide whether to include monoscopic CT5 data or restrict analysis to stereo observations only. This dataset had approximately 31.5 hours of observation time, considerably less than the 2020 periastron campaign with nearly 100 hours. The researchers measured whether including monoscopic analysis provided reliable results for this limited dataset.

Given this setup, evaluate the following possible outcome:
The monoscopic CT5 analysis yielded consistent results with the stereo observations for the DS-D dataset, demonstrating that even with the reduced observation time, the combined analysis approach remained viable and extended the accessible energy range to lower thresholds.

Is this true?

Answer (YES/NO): NO